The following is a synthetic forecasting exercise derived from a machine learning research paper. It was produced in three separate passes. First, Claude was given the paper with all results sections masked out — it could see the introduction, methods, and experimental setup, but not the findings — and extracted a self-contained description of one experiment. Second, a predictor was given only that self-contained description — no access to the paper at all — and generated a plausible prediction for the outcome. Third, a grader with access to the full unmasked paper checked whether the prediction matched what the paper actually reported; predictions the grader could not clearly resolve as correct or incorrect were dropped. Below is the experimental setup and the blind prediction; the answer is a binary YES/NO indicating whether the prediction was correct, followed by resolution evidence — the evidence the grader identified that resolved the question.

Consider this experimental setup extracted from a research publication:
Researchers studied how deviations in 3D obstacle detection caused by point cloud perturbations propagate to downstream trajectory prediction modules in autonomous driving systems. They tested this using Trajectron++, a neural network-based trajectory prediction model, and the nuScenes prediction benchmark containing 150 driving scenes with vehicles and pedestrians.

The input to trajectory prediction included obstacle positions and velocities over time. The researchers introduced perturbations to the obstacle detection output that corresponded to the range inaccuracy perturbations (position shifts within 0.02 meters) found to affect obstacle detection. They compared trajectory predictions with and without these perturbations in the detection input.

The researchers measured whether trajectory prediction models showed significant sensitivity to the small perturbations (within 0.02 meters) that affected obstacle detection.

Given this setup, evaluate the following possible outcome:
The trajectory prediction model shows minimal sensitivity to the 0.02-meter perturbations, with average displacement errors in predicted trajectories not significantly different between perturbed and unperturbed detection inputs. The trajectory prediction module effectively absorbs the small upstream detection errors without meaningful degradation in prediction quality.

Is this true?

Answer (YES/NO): NO